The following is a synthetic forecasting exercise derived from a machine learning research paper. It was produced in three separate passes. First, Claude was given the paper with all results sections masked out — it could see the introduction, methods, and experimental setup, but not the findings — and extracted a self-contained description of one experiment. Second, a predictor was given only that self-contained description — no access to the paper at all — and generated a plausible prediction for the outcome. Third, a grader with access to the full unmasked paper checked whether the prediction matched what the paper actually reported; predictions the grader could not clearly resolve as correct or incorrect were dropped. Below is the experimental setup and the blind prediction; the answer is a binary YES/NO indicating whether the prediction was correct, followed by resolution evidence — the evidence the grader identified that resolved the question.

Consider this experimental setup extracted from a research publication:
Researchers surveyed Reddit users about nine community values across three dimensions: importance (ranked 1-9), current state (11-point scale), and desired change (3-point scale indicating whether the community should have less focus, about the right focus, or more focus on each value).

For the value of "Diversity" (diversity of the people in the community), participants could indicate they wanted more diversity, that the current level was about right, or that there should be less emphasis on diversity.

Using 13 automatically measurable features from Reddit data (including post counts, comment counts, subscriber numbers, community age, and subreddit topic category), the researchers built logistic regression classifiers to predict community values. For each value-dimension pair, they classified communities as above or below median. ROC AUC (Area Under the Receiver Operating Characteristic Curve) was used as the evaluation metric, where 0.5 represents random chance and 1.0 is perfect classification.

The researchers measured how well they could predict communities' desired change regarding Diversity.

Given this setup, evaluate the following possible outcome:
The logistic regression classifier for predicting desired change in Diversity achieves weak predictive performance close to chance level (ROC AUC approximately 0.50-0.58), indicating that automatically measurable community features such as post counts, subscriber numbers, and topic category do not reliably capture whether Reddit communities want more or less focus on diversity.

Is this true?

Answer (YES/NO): NO